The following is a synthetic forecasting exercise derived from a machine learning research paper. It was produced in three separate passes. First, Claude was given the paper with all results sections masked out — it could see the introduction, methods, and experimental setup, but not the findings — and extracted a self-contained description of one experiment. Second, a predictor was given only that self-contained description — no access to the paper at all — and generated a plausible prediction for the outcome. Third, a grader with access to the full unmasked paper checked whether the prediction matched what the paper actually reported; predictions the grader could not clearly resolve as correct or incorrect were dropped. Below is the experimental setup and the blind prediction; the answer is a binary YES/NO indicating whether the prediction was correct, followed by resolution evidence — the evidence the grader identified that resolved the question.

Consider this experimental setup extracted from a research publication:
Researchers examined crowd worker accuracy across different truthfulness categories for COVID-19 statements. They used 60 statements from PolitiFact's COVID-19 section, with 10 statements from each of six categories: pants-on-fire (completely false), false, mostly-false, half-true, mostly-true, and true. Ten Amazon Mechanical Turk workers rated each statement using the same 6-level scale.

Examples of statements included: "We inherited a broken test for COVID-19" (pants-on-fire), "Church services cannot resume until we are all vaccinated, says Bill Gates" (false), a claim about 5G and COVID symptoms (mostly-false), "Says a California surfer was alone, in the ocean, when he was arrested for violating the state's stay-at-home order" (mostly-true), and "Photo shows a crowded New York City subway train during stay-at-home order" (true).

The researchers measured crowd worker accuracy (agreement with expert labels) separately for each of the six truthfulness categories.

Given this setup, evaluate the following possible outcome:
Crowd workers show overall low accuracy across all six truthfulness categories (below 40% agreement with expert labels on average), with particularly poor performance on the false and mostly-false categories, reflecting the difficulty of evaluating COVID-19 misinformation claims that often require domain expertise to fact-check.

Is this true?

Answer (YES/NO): NO